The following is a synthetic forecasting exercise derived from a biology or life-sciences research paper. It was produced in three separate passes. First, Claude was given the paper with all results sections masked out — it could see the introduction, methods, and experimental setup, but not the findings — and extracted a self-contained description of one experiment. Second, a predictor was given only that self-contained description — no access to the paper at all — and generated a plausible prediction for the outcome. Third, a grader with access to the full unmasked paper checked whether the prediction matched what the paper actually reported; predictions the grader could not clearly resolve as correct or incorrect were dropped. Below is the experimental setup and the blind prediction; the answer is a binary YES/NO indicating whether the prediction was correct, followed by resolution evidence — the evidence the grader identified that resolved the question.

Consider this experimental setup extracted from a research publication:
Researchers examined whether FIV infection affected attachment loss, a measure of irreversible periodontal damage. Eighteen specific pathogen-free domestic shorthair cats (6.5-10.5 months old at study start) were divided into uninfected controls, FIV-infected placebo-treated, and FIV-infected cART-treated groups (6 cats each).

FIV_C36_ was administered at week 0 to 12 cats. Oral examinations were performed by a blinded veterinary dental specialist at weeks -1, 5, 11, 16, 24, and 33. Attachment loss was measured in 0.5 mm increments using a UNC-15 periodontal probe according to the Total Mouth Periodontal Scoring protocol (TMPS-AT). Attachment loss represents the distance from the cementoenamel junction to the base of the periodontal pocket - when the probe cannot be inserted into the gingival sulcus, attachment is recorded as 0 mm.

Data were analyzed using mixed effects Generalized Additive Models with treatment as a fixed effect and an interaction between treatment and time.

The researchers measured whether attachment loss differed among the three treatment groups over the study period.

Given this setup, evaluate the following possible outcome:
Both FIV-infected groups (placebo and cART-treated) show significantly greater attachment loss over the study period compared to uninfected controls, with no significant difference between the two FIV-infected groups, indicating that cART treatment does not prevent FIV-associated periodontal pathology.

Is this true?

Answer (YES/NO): NO